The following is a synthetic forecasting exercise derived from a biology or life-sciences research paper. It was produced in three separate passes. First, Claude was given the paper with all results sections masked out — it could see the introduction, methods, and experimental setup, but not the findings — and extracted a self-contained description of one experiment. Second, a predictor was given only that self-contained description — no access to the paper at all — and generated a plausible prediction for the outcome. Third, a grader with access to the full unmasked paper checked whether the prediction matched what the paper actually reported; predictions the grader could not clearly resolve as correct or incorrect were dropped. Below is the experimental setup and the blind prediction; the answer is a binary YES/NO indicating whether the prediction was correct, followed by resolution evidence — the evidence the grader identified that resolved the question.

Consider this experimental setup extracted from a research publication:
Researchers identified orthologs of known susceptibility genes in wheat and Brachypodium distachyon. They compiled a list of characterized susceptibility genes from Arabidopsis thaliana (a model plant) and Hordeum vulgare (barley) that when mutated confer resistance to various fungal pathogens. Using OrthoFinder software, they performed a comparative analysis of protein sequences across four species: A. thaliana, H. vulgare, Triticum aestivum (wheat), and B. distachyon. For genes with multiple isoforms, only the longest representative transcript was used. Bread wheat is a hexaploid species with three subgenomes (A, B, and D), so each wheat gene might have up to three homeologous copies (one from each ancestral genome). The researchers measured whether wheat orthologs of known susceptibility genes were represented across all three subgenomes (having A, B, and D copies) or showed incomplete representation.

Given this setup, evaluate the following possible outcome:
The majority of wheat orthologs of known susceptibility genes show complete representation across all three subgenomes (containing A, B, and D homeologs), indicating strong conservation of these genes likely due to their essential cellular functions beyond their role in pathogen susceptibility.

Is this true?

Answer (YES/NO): NO